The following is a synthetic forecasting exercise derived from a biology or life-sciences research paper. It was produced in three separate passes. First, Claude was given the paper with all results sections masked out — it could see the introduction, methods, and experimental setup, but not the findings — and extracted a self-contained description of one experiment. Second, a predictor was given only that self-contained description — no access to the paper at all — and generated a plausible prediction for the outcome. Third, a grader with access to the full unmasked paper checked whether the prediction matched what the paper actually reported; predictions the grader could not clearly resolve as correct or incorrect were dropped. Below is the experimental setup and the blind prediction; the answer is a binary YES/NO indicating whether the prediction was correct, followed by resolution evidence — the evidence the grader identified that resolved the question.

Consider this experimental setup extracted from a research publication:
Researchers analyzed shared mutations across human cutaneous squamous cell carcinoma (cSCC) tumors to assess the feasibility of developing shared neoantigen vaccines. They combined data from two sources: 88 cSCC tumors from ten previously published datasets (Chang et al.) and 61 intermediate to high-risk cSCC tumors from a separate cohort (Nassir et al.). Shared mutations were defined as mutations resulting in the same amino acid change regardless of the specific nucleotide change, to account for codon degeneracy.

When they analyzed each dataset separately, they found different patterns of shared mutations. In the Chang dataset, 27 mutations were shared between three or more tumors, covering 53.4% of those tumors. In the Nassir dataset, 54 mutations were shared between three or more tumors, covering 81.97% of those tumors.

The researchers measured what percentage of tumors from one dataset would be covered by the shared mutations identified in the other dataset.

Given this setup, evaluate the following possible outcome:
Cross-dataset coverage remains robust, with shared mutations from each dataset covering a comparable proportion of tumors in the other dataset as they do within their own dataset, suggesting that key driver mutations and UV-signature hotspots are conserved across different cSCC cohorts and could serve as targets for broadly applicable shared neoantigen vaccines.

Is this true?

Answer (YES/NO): NO